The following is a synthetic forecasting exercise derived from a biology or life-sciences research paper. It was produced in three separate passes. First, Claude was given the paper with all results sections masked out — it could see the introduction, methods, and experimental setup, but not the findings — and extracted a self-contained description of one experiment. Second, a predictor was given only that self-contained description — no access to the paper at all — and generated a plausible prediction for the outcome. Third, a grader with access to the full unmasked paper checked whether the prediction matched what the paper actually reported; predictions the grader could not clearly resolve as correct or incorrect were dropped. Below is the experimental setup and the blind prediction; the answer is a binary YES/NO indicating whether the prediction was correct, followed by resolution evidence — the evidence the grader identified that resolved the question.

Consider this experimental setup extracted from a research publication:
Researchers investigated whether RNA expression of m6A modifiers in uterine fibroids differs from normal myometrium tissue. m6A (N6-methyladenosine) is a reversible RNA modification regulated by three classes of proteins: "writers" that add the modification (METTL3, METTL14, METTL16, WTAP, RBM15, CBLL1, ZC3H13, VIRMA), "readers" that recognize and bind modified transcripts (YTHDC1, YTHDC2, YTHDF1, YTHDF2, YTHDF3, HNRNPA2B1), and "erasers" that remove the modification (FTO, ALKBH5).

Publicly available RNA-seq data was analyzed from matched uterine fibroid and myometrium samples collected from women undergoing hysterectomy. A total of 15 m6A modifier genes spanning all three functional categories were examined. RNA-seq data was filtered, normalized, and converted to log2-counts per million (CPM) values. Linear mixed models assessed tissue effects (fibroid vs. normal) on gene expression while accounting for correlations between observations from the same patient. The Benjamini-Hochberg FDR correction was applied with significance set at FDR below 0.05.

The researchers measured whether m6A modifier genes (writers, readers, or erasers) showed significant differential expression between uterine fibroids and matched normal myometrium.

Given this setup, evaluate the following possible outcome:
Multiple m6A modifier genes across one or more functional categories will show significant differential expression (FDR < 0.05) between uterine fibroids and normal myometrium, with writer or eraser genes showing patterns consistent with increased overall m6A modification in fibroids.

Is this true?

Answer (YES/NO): NO